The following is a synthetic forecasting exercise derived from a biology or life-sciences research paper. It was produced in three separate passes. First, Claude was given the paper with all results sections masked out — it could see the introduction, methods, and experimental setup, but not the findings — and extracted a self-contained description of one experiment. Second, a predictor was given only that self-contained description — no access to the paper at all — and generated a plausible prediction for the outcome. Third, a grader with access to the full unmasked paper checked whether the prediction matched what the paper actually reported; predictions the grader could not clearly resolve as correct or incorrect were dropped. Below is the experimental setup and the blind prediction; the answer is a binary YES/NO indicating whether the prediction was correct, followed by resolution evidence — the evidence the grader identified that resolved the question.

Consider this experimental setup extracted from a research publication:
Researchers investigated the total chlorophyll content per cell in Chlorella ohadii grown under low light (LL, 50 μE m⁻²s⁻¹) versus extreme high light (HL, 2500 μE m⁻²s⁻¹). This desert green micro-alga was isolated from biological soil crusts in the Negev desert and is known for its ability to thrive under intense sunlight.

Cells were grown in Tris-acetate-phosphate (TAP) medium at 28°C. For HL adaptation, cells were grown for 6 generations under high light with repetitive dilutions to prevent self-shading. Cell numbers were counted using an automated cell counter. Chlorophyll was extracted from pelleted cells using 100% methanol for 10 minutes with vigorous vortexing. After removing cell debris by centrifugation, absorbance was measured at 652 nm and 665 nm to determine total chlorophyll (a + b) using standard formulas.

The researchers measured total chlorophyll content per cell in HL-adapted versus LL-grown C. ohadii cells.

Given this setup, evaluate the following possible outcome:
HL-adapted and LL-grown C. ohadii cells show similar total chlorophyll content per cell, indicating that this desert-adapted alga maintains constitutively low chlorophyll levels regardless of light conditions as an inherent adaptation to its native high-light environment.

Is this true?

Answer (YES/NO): NO